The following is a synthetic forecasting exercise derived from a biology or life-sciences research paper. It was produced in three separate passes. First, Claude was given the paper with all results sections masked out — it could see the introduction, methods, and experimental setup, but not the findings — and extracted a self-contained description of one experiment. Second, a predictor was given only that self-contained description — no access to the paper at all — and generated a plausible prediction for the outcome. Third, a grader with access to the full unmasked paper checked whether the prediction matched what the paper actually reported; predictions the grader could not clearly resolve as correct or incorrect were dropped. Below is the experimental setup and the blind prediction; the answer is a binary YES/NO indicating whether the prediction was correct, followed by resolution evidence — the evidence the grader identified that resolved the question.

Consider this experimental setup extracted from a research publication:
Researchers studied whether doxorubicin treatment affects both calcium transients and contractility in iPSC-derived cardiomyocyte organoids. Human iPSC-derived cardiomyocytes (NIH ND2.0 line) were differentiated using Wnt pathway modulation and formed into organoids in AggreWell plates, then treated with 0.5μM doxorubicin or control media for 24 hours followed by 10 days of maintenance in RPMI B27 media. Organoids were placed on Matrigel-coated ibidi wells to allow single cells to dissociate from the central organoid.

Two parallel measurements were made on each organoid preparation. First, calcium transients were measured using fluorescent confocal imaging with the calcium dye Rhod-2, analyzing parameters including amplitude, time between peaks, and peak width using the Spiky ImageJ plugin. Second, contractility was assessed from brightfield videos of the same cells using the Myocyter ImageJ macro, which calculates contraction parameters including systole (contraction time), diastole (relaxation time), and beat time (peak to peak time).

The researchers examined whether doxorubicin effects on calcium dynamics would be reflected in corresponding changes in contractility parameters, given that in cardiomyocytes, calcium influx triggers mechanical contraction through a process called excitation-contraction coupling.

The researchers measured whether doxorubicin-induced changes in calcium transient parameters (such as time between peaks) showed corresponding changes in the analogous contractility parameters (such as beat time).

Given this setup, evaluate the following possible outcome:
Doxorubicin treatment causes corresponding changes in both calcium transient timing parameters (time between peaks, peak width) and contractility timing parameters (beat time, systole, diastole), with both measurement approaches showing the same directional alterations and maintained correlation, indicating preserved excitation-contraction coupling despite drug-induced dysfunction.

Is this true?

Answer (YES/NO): YES